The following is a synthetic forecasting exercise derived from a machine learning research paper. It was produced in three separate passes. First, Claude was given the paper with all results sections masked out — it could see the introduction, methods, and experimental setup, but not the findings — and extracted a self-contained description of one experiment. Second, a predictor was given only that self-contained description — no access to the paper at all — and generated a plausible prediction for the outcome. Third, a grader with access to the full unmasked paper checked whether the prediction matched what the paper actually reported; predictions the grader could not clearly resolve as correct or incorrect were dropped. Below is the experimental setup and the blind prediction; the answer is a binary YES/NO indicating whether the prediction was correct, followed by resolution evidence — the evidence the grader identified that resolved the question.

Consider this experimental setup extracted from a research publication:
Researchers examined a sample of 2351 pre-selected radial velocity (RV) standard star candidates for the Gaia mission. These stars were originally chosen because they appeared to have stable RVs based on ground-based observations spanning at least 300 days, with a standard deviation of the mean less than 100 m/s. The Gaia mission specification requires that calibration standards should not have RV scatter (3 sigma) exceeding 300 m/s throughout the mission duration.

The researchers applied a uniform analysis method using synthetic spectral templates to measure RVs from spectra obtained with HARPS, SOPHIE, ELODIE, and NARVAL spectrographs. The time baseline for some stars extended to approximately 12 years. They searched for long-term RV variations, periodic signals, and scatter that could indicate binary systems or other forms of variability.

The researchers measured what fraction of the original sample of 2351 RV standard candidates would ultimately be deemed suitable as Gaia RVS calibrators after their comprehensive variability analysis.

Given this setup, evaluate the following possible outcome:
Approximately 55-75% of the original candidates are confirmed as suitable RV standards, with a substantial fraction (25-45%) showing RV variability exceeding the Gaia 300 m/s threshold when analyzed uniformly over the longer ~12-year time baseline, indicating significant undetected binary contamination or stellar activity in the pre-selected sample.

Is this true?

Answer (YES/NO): NO